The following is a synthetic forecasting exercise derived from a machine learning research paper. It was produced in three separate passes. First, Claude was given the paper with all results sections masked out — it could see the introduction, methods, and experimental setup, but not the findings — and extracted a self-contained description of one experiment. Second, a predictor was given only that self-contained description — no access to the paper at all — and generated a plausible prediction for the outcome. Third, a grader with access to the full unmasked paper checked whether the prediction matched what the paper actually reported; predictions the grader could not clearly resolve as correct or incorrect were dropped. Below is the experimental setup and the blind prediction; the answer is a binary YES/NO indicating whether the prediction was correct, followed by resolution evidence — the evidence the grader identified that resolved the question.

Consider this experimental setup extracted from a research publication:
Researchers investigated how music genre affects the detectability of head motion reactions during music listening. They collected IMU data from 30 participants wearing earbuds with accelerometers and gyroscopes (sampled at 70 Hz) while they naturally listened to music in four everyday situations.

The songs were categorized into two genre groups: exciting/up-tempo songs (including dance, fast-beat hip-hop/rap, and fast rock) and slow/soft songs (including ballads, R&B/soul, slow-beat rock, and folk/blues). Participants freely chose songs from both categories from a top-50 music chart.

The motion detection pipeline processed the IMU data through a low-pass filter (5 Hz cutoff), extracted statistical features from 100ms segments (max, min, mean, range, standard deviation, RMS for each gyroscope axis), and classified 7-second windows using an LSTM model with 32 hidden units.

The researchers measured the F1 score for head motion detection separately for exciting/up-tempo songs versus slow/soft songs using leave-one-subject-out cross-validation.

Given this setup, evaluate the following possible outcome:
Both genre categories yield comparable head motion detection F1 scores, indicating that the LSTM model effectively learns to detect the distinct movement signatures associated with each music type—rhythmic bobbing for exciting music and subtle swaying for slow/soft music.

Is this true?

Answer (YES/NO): NO